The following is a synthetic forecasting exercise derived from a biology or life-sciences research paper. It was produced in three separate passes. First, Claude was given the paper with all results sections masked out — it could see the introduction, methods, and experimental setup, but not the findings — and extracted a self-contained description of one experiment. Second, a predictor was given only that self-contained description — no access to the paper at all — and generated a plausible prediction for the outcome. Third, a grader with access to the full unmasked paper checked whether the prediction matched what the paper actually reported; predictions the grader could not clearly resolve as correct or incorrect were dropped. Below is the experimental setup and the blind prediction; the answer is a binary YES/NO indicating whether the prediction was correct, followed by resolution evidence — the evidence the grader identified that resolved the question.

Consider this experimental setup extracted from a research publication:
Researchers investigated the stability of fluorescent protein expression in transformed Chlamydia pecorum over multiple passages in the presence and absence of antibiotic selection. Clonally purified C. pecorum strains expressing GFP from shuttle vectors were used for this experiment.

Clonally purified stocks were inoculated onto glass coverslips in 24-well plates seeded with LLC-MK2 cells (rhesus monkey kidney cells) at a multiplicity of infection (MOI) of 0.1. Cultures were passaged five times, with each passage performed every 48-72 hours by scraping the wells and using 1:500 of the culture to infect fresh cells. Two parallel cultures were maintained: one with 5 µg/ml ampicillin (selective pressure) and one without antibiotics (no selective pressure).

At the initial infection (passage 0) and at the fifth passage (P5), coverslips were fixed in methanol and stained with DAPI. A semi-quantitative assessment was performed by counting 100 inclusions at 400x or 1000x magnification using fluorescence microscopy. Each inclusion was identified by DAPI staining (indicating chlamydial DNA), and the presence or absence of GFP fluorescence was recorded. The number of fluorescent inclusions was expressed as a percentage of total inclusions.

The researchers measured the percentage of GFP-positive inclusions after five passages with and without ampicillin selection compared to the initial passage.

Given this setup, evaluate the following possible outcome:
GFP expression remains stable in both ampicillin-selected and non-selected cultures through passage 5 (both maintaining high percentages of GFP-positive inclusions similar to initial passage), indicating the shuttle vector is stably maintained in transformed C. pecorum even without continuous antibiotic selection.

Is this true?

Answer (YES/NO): YES